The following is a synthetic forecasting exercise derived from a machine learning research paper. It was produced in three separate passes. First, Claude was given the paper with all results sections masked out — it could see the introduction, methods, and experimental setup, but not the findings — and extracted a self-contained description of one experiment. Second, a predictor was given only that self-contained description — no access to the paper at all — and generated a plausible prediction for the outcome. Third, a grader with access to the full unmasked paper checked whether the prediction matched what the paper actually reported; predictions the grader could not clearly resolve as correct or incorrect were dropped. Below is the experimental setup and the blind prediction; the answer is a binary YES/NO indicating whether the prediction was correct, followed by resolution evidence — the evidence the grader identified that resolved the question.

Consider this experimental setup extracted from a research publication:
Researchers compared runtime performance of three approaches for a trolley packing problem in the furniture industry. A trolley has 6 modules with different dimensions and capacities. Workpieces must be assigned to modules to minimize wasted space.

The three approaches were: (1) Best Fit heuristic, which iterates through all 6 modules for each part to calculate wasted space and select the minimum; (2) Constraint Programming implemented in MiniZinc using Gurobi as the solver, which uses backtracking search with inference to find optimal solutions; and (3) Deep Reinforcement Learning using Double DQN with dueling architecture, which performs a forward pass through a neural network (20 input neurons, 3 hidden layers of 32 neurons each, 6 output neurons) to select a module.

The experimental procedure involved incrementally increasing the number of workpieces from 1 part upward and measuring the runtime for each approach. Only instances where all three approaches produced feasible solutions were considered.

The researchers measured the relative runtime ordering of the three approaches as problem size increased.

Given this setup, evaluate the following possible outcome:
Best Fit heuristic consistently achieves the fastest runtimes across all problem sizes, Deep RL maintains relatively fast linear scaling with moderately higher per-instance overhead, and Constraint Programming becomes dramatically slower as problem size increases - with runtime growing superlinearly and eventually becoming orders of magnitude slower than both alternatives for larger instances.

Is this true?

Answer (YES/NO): NO